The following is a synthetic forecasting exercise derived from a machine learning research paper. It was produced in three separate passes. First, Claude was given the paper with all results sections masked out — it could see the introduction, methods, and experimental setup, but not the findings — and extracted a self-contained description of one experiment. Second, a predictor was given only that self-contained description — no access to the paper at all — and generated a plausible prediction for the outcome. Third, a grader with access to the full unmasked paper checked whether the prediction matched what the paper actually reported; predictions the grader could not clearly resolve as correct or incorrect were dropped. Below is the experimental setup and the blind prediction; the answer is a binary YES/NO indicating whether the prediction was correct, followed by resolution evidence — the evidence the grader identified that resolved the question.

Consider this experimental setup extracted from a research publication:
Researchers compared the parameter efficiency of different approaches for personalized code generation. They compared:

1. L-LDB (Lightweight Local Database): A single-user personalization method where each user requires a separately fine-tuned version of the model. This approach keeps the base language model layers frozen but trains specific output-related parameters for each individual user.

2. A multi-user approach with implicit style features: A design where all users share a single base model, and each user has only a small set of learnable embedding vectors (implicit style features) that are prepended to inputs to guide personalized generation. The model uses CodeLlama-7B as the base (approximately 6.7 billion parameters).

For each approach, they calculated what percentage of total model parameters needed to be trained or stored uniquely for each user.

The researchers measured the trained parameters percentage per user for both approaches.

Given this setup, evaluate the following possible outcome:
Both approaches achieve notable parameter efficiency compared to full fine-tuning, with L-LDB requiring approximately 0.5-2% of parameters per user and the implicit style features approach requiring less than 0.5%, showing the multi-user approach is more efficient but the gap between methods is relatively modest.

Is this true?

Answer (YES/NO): NO